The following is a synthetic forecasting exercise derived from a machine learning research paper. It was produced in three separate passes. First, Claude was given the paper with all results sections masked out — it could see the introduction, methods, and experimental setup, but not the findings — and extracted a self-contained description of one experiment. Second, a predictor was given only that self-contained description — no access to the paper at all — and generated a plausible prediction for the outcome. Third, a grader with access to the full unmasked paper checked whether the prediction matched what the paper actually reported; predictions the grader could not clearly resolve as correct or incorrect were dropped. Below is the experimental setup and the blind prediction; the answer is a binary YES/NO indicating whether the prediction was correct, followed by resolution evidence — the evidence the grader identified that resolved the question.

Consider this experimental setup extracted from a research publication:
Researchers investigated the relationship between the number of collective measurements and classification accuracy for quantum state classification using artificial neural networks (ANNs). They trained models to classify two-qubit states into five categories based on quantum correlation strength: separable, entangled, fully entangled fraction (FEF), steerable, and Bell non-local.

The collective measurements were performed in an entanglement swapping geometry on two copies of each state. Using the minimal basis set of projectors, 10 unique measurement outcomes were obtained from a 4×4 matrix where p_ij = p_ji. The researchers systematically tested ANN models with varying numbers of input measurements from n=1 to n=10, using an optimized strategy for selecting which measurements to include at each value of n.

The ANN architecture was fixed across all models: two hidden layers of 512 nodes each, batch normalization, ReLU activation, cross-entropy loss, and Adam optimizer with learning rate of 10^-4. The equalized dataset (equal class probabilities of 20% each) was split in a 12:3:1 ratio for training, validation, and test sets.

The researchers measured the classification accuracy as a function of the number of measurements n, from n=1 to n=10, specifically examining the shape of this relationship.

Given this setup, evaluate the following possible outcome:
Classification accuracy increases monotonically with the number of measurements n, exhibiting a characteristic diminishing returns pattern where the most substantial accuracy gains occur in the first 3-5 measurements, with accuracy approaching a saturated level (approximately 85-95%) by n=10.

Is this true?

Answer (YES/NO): YES